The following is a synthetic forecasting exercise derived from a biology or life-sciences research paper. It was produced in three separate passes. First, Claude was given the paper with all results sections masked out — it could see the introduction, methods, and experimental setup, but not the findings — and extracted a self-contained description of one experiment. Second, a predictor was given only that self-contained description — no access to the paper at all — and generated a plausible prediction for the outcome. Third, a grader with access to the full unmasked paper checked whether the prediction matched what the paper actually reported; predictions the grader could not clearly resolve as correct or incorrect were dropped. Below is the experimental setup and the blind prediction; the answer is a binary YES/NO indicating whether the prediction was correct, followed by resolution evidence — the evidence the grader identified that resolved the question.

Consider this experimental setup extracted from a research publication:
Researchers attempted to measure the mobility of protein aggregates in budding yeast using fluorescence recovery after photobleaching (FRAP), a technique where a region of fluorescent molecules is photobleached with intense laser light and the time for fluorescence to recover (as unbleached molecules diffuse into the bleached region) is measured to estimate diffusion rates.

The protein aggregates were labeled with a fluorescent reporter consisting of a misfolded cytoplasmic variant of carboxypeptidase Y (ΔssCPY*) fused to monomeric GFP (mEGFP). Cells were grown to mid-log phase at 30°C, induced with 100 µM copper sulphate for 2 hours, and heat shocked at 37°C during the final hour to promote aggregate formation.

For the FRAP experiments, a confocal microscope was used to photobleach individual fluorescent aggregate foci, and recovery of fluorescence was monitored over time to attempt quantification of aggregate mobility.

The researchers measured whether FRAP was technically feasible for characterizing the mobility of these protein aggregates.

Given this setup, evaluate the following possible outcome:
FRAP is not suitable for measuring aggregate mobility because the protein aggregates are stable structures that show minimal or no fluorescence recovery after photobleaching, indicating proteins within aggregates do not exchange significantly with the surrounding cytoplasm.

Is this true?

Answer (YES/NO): NO